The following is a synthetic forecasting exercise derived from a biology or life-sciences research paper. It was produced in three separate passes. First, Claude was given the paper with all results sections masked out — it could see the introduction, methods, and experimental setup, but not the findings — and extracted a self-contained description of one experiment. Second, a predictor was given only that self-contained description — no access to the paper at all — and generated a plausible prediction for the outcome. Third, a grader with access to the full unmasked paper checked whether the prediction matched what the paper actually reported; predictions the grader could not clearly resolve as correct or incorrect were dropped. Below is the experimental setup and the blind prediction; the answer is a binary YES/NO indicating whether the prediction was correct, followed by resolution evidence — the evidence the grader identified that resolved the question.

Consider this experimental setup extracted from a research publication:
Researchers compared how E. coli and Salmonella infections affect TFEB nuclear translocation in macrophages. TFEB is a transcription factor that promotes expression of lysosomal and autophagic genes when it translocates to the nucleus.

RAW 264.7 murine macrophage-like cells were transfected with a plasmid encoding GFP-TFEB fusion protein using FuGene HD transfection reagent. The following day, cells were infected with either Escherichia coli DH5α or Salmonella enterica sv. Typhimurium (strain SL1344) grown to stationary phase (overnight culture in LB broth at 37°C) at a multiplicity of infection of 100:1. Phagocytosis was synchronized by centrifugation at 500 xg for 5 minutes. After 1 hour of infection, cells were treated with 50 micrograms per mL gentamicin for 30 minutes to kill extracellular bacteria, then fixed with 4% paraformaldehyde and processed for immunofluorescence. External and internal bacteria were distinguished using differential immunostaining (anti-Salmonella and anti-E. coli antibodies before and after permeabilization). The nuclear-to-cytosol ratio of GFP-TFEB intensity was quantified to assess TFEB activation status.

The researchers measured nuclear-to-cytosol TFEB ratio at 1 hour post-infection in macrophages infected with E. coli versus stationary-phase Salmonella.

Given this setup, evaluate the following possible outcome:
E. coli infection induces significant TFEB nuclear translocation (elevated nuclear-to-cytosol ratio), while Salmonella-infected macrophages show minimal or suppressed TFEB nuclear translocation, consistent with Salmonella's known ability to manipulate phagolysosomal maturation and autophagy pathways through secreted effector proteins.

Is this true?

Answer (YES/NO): YES